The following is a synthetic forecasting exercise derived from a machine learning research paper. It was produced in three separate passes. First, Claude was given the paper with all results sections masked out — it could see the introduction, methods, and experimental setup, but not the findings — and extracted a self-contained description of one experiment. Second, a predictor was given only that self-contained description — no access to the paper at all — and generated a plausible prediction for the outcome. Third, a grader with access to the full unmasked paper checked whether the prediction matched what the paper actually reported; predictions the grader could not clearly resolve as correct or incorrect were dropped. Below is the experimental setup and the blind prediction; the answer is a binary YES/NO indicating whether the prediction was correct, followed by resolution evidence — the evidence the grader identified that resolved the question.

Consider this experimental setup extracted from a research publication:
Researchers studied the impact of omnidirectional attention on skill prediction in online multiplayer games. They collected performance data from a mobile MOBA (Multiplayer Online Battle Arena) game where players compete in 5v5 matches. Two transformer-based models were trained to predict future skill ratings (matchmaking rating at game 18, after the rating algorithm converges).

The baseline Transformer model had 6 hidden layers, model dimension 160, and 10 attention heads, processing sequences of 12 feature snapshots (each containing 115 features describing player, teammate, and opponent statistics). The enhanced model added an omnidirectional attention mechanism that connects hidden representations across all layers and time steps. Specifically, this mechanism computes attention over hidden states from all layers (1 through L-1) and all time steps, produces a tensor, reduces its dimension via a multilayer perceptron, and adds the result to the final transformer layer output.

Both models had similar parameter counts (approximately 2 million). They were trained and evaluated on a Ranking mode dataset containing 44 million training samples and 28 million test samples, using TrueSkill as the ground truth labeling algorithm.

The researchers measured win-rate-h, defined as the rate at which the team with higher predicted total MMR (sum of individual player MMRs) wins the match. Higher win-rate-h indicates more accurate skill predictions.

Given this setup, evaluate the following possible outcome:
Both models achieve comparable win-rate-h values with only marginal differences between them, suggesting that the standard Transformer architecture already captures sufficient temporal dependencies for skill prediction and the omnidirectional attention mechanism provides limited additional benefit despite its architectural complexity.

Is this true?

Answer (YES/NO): YES